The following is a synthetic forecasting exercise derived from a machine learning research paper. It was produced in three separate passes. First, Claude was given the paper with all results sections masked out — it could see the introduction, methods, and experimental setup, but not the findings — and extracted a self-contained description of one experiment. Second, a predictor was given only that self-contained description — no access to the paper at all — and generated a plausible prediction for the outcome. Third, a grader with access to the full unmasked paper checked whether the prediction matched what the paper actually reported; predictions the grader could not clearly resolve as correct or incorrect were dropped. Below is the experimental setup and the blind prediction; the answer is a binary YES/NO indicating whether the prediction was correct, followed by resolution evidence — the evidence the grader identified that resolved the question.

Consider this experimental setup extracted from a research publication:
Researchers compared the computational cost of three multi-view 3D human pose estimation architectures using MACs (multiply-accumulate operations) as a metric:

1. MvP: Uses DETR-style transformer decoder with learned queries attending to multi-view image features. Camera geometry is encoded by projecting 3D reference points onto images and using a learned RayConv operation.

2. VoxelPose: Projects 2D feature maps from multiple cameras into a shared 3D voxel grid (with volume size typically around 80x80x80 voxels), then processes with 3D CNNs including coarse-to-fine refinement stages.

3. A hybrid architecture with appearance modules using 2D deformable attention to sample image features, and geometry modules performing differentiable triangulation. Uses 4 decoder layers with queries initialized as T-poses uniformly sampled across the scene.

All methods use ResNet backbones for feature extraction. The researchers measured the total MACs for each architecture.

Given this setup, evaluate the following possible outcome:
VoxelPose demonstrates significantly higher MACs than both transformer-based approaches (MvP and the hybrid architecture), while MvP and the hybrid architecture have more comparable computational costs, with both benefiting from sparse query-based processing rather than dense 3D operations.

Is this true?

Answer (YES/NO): YES